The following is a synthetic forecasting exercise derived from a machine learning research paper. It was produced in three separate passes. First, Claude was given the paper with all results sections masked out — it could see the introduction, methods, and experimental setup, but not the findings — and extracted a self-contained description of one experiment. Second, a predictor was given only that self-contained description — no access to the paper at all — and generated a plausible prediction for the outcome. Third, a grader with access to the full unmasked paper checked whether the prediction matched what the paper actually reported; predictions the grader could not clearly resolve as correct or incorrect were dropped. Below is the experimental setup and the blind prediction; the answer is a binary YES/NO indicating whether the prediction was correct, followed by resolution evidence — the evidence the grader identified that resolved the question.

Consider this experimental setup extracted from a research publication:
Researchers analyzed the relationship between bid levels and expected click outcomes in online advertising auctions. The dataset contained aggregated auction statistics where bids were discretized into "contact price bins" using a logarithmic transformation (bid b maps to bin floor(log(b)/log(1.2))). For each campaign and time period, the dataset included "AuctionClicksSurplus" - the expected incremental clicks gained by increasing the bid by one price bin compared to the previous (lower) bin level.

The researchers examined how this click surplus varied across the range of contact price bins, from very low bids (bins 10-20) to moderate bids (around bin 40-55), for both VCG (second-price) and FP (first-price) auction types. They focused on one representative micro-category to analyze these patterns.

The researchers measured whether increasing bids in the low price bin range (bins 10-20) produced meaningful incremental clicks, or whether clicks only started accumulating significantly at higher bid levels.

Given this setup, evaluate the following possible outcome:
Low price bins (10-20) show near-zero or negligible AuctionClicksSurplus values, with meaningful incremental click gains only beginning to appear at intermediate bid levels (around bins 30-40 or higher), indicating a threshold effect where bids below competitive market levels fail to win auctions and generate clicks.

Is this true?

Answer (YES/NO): YES